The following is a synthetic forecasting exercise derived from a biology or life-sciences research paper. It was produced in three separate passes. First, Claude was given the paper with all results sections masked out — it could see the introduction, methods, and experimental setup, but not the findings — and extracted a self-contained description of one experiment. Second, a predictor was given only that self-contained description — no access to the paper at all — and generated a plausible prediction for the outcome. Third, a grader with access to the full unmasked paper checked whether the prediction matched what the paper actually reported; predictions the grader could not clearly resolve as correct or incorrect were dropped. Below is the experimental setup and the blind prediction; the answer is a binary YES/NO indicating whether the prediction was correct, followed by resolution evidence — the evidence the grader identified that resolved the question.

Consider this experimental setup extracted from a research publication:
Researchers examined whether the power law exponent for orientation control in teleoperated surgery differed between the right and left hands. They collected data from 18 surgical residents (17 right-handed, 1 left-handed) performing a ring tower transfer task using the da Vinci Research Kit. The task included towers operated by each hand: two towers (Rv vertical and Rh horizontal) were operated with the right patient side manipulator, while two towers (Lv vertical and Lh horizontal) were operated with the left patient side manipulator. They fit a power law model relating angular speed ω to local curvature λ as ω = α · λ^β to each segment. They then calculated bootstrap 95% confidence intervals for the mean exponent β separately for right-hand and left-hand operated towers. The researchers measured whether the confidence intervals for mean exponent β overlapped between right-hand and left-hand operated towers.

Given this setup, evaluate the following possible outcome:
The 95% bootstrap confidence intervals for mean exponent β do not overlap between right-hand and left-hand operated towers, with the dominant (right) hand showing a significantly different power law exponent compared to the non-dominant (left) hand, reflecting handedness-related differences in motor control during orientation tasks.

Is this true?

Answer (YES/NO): NO